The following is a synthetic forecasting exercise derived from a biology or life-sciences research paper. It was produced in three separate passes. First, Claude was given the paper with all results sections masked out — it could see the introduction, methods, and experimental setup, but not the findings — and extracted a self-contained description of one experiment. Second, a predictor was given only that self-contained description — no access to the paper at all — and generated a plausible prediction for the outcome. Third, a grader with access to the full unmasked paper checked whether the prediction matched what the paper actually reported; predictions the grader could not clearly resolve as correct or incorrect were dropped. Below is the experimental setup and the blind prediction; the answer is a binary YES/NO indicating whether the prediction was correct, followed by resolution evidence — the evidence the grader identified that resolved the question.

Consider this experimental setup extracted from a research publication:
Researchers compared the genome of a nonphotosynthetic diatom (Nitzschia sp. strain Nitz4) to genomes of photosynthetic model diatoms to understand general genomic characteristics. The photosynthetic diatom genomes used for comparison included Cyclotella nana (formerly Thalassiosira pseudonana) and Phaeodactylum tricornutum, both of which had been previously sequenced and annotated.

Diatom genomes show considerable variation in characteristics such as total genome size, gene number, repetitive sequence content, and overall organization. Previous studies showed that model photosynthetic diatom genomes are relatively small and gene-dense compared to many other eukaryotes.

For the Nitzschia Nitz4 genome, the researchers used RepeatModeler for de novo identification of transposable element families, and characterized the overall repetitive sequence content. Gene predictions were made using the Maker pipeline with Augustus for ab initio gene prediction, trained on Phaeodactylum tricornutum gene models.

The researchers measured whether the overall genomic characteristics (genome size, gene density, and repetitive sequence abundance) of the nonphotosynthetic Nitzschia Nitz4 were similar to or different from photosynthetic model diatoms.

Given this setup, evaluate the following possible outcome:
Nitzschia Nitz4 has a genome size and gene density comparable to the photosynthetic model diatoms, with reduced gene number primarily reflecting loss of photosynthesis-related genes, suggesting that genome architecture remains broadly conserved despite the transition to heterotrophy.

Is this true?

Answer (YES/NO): YES